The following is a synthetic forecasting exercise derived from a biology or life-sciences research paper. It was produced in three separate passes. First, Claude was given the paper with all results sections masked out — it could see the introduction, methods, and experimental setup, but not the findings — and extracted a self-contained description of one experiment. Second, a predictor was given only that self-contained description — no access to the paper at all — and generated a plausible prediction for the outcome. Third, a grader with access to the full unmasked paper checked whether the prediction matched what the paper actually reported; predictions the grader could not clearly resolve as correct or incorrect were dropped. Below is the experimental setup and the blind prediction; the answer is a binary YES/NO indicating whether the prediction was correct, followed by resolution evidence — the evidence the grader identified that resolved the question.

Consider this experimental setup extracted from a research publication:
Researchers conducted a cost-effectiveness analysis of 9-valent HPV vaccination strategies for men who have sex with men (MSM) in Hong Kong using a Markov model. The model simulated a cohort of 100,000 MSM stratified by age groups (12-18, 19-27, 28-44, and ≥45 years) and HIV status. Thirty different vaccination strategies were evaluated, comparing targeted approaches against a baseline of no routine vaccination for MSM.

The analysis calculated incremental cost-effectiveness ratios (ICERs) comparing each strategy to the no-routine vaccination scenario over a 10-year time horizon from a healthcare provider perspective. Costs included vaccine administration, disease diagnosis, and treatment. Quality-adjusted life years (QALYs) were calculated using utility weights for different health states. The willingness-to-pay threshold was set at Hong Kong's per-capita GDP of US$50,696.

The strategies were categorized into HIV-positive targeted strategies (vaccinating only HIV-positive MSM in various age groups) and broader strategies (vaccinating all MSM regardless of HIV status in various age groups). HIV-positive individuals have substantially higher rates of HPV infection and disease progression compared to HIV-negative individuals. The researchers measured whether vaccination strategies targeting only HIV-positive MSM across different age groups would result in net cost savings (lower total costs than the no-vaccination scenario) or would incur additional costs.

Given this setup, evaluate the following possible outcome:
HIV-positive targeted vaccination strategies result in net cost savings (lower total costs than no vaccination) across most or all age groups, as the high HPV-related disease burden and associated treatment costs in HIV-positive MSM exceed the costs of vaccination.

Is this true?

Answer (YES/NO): YES